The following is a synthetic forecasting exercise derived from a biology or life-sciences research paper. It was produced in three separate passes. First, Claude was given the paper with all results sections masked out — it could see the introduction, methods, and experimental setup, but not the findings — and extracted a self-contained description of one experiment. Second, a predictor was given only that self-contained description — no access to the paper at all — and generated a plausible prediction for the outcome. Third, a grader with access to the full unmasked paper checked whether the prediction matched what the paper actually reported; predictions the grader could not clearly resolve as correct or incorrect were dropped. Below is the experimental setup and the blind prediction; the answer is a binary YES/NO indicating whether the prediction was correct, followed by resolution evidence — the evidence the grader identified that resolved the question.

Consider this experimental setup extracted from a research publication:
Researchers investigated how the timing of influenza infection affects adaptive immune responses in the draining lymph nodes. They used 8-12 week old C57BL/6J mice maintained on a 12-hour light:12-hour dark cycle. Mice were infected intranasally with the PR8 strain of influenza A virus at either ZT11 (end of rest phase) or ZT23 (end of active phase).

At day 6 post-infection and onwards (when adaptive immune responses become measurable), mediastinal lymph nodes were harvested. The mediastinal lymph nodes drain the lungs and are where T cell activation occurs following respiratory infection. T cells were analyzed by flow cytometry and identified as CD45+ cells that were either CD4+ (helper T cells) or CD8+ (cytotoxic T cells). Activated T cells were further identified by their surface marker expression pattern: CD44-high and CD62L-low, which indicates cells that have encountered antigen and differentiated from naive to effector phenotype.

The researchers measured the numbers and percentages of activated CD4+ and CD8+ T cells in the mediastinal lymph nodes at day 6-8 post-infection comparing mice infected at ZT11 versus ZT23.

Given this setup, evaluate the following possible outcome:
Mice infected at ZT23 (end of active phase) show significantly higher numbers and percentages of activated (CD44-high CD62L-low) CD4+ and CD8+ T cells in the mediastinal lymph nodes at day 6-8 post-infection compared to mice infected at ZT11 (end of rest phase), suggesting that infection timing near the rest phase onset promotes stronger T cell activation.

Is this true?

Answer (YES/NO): NO